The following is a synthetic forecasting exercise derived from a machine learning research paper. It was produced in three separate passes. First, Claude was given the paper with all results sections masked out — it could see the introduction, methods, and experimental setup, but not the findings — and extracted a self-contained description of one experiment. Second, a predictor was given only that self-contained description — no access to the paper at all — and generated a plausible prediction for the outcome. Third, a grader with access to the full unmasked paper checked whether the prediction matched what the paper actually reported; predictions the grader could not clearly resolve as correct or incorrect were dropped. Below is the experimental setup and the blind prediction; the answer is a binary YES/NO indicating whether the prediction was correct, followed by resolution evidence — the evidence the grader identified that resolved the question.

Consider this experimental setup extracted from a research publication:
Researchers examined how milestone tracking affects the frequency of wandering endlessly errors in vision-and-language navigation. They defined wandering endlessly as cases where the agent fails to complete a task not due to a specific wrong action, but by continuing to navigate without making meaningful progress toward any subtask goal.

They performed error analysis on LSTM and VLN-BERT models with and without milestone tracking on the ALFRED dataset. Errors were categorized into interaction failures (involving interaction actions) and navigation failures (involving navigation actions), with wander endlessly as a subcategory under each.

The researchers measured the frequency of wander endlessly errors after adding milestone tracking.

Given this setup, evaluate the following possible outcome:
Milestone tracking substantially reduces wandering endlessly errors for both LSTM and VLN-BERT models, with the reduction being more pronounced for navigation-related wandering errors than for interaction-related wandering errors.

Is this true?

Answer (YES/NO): NO